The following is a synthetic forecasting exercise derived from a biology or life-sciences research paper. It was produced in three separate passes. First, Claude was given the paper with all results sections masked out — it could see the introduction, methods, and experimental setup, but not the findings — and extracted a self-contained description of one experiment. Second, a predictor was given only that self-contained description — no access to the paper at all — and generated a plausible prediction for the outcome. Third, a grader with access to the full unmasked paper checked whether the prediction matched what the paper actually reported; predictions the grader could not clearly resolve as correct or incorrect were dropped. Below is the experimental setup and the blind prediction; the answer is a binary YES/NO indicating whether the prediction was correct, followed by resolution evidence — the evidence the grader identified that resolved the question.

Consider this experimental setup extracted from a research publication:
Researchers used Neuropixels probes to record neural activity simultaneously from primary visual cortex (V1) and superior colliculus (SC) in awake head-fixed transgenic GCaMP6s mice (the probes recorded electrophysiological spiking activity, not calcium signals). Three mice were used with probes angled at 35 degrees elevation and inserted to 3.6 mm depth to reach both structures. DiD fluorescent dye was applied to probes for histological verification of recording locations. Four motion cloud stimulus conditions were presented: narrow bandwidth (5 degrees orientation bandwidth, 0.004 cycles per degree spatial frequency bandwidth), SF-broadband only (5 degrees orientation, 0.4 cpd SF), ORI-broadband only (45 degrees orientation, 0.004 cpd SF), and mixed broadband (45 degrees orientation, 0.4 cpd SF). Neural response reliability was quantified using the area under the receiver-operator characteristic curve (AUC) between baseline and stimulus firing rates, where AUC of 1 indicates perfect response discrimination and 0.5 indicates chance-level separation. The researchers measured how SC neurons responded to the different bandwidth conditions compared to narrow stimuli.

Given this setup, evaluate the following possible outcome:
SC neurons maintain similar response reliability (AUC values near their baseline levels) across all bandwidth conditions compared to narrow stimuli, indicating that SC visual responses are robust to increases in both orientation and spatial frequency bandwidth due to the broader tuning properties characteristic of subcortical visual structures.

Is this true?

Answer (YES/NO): NO